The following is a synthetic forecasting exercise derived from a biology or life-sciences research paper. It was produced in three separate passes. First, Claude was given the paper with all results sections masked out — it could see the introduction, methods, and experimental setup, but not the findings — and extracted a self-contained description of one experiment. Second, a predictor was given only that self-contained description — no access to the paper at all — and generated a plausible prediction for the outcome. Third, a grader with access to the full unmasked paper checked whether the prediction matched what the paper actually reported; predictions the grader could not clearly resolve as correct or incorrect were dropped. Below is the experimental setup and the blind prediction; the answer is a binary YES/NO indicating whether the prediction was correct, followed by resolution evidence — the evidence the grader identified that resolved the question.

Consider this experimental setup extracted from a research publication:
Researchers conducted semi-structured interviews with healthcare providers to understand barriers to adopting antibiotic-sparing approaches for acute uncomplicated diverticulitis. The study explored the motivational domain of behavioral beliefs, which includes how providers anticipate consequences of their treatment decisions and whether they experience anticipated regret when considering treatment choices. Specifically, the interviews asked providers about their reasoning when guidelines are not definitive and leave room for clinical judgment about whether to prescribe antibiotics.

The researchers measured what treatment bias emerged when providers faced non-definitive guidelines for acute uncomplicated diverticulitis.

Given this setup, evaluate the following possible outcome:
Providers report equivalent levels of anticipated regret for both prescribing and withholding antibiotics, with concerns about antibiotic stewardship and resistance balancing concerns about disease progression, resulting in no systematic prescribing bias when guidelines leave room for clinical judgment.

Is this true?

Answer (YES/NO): NO